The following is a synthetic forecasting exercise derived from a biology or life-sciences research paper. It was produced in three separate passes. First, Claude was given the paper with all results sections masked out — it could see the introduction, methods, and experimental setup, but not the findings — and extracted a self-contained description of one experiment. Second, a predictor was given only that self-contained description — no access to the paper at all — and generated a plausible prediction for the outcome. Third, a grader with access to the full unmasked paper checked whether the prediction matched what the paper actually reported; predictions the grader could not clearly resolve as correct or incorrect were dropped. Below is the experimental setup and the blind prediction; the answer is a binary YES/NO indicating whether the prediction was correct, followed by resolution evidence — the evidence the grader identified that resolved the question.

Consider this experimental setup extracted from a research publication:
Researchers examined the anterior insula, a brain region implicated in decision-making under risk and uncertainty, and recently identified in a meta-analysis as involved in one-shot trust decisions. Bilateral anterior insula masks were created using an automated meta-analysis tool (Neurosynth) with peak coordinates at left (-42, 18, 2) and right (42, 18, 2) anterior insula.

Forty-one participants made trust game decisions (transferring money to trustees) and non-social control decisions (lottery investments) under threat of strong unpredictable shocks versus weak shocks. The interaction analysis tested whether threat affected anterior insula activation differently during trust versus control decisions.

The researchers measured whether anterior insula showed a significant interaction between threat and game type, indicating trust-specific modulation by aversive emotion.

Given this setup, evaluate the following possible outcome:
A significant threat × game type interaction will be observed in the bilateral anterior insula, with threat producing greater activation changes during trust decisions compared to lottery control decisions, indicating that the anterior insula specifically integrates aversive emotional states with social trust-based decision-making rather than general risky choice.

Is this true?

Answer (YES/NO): NO